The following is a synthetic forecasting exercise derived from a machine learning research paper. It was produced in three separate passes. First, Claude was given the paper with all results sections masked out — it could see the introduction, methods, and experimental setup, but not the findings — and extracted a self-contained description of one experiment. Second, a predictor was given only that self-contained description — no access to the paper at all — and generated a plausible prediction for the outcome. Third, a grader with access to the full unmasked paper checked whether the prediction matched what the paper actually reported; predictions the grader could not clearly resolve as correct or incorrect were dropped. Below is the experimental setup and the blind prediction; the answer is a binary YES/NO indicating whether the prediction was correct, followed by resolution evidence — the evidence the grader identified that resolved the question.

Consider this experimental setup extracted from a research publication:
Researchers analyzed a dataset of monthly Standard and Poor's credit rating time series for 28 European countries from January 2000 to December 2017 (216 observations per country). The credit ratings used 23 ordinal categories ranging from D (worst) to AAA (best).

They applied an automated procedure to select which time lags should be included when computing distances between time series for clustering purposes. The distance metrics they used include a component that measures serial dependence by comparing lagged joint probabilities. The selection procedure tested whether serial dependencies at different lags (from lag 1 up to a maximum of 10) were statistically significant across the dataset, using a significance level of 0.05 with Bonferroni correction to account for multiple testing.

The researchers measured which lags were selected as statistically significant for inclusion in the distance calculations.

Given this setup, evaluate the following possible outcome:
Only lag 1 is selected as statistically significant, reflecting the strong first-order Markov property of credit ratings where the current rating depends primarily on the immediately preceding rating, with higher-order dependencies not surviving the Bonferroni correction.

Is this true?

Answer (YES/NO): YES